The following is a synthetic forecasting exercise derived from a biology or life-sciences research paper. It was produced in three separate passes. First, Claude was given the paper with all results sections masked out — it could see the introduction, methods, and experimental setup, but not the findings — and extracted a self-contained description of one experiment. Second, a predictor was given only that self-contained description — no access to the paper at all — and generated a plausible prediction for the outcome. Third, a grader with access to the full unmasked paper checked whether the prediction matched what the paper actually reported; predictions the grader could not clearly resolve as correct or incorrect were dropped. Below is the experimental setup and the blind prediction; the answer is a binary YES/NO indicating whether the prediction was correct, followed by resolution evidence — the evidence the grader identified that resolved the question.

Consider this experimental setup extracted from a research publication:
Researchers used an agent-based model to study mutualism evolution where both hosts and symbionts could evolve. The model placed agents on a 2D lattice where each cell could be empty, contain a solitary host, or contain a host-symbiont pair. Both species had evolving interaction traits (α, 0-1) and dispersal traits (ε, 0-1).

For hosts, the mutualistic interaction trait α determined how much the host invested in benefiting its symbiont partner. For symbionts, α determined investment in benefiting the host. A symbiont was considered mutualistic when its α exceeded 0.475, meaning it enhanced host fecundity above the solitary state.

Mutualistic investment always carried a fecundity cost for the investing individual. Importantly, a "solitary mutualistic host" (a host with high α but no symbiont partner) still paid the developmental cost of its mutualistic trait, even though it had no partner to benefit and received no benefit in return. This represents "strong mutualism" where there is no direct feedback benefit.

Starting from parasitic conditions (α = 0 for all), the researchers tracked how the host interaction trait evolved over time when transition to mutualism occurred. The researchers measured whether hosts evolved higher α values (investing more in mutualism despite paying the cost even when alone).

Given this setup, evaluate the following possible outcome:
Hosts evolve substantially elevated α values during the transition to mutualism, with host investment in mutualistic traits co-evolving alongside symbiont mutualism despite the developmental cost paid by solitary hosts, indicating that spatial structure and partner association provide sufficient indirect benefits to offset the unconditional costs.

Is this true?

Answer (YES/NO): NO